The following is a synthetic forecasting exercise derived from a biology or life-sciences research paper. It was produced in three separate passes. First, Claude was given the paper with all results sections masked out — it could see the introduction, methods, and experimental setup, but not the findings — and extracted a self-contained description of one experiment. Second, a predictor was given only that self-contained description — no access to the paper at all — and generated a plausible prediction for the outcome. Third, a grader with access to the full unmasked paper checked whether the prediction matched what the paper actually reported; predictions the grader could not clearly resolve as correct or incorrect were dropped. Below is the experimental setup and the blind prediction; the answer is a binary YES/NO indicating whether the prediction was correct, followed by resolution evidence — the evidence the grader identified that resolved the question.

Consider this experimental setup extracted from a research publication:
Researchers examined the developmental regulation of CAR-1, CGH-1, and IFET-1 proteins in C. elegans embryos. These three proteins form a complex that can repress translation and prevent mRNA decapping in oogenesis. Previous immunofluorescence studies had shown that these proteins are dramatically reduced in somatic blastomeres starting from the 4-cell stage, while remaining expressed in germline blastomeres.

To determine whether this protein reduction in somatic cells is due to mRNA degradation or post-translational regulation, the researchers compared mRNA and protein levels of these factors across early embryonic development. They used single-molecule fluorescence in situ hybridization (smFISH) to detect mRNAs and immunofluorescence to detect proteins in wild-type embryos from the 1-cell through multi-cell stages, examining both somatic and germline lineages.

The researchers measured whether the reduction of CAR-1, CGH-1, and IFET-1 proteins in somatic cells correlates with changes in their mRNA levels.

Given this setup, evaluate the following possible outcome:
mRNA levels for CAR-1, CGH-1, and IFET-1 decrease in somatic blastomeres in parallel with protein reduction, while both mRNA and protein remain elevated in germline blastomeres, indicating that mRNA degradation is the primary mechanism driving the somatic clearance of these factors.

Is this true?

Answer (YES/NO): YES